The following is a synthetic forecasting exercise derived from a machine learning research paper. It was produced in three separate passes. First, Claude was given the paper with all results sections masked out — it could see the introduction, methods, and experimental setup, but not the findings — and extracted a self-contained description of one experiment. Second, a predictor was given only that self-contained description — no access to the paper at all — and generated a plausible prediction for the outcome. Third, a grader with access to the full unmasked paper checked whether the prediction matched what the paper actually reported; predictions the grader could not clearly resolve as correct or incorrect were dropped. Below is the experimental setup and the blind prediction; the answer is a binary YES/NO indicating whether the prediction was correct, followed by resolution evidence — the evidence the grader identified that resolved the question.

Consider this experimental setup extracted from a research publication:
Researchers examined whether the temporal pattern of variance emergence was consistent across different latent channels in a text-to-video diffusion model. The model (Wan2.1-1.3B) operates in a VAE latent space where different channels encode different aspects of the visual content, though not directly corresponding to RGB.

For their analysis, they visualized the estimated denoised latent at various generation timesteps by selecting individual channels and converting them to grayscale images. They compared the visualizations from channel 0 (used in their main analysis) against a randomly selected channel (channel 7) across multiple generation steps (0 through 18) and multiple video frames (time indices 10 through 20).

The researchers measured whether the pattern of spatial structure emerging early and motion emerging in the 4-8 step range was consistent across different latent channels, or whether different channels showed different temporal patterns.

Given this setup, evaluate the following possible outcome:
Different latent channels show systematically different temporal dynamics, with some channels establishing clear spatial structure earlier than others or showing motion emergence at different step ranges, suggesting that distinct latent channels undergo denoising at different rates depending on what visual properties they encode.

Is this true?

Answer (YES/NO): NO